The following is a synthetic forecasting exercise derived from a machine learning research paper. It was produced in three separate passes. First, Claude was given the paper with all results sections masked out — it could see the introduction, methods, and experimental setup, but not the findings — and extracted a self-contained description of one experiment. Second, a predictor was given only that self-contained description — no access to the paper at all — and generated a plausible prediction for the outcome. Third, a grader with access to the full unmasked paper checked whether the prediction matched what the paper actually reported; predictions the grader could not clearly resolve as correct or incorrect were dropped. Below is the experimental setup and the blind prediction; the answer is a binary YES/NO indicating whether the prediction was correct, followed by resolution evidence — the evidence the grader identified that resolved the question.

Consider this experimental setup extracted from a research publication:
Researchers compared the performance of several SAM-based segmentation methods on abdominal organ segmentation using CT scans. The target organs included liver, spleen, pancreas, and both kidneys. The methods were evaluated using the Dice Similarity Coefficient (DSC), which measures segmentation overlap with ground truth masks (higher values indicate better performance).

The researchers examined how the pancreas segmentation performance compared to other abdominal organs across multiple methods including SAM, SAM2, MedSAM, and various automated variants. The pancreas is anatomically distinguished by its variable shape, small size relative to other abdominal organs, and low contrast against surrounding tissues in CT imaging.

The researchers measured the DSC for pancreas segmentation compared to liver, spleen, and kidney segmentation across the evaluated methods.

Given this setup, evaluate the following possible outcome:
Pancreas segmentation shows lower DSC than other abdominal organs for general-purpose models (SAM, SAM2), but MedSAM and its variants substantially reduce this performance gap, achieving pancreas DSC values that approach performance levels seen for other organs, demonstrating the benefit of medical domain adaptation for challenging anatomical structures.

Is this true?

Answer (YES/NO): NO